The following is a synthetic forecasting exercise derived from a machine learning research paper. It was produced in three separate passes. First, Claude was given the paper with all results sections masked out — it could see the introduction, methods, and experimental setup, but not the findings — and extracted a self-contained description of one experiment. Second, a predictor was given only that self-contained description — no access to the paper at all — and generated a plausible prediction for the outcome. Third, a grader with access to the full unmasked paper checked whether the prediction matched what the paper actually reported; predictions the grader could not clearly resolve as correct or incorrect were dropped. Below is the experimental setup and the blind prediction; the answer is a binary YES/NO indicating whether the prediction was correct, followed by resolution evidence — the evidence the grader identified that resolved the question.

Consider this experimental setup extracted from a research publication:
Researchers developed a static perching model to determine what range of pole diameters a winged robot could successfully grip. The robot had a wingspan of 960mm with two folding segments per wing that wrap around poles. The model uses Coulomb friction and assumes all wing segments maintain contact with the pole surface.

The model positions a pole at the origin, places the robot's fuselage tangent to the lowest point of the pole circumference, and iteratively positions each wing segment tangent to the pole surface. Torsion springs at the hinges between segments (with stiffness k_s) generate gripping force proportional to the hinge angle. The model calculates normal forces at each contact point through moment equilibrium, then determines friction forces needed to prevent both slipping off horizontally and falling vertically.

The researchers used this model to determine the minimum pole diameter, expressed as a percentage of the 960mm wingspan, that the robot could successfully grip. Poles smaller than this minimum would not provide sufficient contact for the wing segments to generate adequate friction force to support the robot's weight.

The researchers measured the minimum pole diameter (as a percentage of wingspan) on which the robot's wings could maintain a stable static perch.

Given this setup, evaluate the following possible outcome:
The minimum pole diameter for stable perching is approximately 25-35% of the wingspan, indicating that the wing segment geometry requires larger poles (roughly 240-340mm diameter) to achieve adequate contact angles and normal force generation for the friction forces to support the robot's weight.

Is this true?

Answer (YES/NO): YES